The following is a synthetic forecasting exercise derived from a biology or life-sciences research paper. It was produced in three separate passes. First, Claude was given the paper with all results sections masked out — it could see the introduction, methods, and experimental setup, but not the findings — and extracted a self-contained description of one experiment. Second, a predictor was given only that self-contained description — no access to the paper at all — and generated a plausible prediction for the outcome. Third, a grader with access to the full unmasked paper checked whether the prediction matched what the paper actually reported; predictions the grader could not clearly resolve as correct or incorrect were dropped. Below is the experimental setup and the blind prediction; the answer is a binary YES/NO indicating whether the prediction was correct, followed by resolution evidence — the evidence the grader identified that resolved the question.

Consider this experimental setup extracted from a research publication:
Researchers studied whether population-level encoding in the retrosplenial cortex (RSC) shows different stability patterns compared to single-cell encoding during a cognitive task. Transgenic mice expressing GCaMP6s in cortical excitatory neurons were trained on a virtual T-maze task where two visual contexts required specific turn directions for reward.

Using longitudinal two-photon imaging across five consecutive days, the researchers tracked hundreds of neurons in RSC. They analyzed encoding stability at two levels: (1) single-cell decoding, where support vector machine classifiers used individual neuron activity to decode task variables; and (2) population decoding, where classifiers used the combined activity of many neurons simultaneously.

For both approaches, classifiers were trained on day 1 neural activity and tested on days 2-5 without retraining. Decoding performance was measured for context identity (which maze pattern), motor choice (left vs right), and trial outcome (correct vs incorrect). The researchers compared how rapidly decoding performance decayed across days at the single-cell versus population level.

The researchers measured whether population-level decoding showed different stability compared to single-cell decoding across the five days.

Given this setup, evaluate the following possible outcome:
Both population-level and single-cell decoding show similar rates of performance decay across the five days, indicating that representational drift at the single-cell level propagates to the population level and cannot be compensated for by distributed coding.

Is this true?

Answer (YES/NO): NO